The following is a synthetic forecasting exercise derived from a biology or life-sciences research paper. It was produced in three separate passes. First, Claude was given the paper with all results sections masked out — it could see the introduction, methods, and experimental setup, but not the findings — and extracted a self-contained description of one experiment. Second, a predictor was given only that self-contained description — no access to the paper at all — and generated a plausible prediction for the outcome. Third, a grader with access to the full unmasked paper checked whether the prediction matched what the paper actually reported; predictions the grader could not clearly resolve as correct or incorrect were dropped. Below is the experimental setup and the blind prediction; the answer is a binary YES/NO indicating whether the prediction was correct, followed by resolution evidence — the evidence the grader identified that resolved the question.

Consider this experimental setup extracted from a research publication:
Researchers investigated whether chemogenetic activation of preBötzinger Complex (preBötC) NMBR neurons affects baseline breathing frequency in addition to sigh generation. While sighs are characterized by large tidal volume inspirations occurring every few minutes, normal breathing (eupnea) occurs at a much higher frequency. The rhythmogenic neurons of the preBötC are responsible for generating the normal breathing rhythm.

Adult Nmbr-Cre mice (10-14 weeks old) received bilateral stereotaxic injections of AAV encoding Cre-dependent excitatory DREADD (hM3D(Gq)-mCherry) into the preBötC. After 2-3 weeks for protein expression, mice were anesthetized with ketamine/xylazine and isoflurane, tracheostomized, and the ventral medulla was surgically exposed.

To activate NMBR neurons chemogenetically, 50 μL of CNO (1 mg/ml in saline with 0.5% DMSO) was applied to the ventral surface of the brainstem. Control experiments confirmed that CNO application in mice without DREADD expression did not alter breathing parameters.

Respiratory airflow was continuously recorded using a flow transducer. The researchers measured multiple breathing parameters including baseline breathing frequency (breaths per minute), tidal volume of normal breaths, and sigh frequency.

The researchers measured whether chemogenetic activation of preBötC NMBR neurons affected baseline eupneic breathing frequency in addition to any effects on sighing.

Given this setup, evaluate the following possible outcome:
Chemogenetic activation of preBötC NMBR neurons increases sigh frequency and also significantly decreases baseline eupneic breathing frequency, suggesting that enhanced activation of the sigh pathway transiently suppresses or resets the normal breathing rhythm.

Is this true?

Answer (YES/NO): YES